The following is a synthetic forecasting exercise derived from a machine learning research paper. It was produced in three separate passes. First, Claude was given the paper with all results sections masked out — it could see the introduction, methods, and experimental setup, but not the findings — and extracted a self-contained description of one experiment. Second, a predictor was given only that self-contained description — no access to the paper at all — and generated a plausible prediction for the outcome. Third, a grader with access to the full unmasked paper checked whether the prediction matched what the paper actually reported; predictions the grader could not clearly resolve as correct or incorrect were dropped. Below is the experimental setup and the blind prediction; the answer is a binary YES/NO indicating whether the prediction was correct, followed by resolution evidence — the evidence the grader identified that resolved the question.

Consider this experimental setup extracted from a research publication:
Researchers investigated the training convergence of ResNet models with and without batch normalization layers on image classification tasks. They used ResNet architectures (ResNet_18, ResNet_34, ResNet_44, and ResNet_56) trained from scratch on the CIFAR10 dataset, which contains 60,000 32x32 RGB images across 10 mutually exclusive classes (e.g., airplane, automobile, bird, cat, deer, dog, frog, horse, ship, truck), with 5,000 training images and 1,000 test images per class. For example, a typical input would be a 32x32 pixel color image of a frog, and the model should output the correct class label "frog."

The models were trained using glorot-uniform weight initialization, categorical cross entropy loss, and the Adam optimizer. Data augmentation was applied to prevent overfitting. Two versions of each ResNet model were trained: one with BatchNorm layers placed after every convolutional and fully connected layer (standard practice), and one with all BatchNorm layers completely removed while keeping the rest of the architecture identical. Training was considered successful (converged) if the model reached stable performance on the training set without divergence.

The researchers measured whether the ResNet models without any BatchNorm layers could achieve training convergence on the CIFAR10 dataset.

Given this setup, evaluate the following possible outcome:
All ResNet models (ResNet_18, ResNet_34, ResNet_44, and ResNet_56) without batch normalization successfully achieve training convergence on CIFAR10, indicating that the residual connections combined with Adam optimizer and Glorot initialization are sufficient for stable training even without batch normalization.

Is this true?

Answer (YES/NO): YES